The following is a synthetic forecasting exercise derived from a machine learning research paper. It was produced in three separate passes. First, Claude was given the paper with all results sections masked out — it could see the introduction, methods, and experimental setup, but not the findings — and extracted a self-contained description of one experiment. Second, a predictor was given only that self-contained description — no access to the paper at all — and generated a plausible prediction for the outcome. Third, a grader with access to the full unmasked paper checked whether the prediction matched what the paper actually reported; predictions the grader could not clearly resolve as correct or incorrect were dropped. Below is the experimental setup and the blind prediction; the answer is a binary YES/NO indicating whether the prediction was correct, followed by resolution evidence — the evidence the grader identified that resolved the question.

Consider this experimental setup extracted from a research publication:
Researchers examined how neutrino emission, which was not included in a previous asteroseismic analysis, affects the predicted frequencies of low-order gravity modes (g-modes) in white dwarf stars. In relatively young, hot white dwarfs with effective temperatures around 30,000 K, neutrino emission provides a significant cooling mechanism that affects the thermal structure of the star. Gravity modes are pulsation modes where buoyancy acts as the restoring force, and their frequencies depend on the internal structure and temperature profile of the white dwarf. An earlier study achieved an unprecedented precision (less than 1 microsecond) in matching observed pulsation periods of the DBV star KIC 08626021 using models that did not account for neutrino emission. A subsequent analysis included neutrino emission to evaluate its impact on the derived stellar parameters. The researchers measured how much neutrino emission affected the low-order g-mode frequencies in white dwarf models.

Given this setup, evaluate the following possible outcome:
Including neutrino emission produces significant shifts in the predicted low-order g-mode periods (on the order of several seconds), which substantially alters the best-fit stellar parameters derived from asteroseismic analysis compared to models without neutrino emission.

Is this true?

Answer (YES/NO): YES